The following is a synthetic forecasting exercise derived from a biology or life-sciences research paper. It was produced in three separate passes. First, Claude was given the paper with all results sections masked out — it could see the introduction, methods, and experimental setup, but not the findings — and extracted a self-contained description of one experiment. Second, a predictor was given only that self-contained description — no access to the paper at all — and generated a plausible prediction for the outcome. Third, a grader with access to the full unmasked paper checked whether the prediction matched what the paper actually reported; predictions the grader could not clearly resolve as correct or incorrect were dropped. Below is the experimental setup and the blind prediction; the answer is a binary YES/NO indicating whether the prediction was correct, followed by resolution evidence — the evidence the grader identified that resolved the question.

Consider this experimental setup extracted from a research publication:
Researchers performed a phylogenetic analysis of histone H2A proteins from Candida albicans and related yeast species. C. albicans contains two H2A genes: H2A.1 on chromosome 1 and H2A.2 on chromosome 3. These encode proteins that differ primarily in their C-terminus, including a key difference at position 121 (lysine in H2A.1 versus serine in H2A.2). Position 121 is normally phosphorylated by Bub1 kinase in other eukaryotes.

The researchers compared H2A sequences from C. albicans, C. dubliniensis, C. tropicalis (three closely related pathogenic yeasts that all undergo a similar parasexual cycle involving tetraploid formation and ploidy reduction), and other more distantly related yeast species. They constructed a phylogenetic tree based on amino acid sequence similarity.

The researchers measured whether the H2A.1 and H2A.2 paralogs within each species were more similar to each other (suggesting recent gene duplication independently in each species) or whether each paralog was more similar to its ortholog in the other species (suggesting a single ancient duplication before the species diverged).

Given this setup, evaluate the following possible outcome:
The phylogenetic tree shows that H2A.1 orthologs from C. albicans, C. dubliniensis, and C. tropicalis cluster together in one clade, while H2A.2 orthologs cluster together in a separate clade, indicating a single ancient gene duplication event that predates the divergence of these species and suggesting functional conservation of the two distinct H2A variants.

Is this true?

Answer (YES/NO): YES